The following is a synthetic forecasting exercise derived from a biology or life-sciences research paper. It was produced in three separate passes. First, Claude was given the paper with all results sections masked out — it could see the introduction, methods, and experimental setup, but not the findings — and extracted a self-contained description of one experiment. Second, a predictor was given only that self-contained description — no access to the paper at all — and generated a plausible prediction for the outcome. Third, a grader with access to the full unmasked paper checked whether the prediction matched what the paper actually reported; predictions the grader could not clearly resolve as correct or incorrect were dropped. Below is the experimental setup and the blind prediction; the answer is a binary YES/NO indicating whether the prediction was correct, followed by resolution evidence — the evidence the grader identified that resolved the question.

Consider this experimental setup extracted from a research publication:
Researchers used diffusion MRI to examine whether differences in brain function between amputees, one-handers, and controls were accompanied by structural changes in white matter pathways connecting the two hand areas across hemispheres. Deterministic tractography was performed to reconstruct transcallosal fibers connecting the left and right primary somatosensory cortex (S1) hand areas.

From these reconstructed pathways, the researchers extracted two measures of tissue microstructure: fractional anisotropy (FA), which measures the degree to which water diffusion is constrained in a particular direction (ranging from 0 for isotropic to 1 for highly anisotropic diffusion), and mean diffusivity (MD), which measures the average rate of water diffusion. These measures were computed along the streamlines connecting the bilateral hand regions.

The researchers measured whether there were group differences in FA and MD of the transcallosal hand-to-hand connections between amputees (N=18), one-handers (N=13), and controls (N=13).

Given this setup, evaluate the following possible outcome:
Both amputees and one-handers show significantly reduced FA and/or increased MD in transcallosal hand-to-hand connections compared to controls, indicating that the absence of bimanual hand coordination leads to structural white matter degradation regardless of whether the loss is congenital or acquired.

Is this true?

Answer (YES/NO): NO